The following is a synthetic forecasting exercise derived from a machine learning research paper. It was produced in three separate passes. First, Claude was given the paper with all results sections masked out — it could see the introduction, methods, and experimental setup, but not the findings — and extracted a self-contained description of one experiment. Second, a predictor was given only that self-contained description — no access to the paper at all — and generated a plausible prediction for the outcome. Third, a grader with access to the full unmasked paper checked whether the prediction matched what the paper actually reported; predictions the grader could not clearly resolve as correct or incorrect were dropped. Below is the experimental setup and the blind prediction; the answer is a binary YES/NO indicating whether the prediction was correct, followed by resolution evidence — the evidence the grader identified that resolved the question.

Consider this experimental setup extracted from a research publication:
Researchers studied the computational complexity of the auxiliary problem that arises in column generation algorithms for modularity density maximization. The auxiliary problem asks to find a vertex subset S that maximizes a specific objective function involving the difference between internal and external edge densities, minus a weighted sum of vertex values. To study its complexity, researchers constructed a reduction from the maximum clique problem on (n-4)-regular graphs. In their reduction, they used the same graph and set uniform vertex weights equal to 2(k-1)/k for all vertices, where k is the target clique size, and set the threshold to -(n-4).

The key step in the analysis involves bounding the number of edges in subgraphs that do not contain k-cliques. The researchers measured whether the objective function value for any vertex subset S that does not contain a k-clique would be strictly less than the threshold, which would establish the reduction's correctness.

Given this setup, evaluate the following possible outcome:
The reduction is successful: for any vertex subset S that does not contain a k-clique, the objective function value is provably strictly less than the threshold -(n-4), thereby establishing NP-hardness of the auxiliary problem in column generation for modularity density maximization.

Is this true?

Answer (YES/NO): YES